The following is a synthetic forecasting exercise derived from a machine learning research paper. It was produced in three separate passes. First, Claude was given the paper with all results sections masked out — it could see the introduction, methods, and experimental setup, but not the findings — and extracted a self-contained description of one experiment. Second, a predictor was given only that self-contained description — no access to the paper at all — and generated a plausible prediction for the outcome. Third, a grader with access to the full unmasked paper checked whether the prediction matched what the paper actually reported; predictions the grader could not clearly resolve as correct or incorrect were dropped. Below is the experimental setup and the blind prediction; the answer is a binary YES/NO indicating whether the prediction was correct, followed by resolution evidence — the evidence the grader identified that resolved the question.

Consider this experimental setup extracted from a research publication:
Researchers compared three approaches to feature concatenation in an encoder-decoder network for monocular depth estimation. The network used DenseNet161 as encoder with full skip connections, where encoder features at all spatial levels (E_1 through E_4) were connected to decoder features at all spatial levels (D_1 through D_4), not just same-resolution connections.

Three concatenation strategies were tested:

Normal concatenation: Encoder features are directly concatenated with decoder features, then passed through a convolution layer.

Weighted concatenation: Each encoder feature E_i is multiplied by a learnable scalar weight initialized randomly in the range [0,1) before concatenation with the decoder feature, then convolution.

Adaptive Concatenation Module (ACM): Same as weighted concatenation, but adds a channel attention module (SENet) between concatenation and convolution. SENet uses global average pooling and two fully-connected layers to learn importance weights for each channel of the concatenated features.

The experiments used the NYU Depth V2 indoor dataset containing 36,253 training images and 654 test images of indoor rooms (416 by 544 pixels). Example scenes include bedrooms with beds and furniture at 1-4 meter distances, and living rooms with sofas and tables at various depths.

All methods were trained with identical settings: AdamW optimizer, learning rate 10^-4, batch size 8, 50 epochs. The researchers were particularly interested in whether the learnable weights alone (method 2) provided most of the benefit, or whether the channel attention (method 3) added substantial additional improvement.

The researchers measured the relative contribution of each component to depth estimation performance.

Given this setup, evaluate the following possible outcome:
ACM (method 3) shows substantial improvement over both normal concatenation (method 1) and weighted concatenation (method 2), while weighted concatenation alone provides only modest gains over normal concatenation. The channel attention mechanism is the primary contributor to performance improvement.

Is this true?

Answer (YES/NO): YES